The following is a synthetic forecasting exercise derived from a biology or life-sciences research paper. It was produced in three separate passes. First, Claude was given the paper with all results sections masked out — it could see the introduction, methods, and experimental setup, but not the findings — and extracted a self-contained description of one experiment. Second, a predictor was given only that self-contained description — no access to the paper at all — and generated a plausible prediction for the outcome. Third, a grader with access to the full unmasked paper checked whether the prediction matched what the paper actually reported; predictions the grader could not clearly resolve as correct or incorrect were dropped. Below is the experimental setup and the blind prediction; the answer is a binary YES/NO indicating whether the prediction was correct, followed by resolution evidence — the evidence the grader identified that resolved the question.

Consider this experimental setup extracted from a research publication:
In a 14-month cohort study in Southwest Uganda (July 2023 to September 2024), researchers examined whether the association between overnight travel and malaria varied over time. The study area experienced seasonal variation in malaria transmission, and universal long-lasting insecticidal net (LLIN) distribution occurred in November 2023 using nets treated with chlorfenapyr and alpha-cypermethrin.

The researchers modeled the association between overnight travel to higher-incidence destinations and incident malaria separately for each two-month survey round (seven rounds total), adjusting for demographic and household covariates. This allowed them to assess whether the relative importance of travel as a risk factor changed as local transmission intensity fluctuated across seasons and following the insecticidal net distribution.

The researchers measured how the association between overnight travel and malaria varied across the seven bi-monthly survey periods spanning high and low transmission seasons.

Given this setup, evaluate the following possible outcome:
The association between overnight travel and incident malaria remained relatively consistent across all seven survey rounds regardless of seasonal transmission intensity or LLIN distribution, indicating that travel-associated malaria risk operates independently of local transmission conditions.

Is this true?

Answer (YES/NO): NO